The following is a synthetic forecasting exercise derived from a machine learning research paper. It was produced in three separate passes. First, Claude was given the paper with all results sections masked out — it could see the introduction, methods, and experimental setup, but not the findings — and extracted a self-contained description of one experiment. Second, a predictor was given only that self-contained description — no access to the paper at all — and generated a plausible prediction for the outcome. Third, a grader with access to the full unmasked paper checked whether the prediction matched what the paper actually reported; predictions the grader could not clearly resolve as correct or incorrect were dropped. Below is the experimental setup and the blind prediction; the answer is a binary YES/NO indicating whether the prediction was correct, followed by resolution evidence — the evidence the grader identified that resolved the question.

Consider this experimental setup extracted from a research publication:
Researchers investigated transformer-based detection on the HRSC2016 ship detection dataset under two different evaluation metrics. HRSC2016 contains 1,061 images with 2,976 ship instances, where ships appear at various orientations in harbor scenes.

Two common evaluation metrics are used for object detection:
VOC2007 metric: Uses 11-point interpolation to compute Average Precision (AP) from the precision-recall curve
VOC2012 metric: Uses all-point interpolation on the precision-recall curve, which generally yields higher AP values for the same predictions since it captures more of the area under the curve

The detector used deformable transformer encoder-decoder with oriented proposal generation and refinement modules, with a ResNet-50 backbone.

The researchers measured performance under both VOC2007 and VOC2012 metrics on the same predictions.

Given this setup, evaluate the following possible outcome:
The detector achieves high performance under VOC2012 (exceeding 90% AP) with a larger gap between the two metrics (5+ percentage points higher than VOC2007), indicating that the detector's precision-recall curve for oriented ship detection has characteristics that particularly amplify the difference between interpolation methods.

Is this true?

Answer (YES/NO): YES